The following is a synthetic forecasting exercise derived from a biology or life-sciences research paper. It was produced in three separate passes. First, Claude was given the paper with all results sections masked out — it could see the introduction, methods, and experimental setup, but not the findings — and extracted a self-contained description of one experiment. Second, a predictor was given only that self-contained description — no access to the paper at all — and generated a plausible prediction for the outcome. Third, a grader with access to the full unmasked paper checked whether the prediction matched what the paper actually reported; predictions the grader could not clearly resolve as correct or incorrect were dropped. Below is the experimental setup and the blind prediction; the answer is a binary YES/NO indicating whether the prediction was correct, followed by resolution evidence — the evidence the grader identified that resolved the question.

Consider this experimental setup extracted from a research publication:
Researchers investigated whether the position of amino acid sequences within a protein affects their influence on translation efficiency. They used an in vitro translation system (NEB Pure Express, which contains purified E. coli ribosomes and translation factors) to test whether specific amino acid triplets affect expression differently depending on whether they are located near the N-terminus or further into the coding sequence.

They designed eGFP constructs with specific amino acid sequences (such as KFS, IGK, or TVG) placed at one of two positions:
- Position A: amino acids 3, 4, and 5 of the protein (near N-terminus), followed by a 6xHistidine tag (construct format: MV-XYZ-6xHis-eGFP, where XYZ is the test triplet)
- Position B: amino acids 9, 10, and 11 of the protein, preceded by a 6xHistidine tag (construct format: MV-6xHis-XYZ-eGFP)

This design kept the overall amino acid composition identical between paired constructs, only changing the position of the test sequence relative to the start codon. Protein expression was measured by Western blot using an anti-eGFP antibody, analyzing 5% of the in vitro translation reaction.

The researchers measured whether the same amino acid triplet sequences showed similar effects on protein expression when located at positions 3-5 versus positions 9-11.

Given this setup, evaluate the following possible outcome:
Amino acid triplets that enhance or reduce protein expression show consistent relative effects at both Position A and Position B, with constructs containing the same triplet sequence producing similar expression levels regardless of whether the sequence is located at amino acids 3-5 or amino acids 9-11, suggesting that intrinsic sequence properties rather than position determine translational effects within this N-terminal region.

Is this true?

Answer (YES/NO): NO